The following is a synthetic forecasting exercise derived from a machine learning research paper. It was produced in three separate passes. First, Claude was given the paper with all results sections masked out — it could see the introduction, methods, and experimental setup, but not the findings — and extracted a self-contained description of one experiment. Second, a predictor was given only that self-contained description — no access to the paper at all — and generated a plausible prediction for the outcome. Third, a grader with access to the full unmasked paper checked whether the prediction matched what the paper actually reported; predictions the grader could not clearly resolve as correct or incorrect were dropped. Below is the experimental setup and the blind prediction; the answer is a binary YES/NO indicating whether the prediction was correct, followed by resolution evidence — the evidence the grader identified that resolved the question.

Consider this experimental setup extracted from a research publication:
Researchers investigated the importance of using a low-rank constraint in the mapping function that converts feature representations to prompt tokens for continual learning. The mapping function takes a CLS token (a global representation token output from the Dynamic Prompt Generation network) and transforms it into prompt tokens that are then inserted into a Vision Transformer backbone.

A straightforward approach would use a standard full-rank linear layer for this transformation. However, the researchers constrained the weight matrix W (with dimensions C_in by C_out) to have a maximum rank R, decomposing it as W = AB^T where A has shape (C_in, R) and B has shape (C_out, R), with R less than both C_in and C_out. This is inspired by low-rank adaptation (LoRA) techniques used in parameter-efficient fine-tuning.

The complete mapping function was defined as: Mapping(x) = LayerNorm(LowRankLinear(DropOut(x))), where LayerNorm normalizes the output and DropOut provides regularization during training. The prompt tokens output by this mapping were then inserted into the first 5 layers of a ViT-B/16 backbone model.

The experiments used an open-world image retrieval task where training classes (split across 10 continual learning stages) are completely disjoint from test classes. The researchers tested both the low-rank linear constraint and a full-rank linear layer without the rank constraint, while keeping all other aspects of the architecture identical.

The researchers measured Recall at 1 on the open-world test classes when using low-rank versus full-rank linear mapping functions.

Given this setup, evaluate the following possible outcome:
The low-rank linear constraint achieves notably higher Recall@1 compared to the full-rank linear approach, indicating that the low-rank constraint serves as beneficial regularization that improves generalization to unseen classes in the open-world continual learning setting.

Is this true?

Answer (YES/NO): YES